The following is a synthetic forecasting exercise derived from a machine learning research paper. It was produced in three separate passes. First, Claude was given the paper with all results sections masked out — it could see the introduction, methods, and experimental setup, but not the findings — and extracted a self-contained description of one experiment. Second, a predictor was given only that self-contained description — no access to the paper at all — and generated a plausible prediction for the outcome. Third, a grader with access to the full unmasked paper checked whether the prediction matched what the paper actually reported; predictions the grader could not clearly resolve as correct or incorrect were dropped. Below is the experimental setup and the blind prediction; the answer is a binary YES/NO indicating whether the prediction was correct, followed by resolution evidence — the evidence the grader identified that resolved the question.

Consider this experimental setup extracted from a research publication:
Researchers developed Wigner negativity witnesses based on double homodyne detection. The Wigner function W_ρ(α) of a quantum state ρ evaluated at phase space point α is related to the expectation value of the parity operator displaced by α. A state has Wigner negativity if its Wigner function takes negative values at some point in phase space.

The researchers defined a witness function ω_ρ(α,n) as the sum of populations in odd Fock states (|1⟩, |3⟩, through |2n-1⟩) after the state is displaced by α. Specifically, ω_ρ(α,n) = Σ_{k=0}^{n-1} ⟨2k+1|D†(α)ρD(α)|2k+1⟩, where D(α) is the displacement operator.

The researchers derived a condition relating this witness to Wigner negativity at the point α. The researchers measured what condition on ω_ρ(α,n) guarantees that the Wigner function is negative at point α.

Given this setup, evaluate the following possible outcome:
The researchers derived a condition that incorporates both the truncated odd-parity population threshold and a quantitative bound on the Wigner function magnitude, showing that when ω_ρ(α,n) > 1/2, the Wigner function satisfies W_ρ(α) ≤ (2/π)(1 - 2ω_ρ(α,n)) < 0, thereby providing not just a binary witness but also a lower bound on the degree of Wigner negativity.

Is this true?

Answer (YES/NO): YES